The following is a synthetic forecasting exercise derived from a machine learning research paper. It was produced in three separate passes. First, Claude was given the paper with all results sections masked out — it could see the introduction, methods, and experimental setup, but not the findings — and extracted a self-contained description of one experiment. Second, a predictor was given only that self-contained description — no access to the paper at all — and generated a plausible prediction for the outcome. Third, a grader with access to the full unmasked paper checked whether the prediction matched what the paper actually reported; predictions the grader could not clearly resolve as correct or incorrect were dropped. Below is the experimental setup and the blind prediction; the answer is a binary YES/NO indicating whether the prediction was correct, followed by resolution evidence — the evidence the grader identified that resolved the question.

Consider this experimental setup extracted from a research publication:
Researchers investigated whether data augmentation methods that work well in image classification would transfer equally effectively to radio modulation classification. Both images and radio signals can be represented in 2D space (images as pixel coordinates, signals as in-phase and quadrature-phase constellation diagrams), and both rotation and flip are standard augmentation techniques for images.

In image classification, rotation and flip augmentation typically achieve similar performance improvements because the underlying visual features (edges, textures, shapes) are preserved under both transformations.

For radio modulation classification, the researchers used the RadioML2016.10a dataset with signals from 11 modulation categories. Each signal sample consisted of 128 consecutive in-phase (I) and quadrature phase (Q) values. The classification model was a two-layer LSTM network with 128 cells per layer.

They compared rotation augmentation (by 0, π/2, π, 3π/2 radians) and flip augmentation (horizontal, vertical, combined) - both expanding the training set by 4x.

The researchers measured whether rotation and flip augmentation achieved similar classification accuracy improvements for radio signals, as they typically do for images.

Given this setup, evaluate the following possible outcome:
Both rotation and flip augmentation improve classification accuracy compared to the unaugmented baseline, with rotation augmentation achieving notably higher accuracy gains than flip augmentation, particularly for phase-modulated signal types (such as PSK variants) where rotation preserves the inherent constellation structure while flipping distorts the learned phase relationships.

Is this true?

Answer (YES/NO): NO